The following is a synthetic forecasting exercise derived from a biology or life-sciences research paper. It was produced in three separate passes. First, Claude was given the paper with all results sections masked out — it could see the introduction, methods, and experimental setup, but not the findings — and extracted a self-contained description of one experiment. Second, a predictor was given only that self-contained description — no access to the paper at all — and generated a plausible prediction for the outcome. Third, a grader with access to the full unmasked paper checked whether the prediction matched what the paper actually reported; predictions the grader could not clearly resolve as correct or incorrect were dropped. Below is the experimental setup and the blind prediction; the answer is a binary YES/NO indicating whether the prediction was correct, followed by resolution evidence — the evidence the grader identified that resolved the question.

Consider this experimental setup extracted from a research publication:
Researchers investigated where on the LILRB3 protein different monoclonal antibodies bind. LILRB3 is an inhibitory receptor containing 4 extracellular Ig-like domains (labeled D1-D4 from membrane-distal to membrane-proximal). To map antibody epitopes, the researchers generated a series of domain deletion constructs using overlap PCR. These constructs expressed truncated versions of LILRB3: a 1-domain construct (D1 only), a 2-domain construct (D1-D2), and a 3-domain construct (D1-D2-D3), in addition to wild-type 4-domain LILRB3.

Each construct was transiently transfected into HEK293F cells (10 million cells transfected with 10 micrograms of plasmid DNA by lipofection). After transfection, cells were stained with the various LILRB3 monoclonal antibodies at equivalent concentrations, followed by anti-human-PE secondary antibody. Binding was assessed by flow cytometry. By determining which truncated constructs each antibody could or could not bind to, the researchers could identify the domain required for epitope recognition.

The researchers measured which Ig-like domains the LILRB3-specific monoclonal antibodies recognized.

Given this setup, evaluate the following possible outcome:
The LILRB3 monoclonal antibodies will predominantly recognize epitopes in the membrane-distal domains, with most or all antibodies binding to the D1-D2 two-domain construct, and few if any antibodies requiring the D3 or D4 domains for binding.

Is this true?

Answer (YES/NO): NO